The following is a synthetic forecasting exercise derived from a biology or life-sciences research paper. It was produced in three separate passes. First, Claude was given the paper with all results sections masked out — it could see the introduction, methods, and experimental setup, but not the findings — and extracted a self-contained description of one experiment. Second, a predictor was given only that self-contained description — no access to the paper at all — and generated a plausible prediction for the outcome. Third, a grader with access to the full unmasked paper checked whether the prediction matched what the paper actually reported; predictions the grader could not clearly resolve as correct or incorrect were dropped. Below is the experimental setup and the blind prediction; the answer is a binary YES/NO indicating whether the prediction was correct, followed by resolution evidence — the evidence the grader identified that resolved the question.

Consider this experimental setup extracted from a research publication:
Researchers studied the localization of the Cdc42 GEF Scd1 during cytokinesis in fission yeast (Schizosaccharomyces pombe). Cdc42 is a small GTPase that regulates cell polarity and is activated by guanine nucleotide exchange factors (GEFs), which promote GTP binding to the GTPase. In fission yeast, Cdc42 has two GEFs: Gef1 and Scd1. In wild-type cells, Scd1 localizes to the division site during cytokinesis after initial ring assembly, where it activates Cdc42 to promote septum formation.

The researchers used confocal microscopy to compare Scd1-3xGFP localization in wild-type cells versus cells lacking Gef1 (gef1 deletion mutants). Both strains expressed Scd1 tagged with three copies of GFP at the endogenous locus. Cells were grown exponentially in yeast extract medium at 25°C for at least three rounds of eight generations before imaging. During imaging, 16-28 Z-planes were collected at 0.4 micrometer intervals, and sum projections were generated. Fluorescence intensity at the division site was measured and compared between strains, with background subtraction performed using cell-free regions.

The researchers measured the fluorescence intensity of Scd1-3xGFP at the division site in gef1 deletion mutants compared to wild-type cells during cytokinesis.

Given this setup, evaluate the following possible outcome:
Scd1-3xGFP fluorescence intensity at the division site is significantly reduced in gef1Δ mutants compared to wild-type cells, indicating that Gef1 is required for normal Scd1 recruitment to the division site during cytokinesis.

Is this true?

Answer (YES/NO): YES